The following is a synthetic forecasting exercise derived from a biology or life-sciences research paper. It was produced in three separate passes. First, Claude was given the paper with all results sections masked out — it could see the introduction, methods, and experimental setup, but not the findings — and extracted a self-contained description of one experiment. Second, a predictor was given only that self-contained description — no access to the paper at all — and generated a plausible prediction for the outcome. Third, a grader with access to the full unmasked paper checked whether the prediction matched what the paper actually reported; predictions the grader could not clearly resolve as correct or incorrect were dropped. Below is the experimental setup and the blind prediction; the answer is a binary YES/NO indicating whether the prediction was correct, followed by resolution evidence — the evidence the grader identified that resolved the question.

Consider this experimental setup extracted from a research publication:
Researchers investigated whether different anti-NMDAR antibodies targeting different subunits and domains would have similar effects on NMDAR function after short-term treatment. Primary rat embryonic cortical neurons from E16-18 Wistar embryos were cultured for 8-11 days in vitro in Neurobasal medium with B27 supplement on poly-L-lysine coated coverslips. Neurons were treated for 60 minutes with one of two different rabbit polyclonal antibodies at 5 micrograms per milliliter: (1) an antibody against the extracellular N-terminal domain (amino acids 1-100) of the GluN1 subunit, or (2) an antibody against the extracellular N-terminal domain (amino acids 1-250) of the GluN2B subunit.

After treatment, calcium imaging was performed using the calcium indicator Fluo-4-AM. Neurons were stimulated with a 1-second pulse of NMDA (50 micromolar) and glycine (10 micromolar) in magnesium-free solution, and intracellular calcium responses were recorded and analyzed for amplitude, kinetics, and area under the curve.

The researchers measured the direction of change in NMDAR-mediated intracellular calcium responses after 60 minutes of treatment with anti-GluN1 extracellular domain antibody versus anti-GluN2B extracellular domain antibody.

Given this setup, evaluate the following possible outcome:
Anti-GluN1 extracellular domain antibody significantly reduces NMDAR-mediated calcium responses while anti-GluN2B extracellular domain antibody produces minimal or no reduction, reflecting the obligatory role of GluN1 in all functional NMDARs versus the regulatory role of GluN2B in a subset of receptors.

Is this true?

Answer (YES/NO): NO